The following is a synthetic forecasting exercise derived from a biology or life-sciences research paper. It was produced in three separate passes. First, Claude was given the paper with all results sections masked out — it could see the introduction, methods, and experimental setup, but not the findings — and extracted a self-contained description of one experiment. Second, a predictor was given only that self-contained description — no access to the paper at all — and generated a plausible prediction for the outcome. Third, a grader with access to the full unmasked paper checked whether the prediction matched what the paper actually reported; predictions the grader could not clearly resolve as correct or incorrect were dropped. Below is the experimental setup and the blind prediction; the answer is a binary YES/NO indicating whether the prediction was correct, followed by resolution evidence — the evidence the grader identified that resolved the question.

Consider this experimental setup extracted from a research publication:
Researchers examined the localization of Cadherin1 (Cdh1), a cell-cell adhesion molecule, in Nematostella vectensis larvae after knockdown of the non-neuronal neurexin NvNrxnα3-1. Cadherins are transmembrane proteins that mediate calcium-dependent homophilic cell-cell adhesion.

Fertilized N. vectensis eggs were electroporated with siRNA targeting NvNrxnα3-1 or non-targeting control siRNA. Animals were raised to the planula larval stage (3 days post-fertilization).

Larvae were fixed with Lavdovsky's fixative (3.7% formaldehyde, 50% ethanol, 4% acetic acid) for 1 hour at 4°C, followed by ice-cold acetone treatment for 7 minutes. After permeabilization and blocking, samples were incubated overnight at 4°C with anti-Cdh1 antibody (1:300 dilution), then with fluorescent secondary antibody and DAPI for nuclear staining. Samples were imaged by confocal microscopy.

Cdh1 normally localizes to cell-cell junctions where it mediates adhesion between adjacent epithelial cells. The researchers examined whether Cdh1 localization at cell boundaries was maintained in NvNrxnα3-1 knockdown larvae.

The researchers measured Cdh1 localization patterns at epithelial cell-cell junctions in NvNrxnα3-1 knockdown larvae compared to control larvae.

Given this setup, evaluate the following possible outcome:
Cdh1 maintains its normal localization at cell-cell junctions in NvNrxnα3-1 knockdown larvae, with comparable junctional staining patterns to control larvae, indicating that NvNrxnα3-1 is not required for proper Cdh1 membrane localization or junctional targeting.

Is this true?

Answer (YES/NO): YES